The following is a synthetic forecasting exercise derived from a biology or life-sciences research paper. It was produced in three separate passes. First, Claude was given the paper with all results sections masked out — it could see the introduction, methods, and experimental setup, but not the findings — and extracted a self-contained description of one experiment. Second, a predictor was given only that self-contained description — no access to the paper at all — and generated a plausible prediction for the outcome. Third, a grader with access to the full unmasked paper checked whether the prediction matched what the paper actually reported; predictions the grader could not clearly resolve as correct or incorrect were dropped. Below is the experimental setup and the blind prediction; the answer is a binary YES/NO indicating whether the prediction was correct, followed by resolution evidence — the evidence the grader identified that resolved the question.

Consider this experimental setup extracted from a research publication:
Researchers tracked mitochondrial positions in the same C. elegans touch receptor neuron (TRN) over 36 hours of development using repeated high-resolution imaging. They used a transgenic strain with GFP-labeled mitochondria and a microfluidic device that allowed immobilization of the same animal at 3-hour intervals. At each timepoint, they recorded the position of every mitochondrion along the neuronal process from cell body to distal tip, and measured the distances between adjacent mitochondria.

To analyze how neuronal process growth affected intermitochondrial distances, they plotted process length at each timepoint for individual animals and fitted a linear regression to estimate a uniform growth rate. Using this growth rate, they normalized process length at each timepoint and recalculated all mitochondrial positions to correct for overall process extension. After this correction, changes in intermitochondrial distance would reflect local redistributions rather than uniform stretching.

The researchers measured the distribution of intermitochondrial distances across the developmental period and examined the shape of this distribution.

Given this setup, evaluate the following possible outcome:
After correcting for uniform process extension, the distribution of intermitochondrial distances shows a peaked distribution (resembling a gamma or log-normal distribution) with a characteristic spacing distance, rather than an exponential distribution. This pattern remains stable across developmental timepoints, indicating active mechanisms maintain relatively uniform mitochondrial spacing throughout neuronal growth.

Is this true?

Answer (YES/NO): NO